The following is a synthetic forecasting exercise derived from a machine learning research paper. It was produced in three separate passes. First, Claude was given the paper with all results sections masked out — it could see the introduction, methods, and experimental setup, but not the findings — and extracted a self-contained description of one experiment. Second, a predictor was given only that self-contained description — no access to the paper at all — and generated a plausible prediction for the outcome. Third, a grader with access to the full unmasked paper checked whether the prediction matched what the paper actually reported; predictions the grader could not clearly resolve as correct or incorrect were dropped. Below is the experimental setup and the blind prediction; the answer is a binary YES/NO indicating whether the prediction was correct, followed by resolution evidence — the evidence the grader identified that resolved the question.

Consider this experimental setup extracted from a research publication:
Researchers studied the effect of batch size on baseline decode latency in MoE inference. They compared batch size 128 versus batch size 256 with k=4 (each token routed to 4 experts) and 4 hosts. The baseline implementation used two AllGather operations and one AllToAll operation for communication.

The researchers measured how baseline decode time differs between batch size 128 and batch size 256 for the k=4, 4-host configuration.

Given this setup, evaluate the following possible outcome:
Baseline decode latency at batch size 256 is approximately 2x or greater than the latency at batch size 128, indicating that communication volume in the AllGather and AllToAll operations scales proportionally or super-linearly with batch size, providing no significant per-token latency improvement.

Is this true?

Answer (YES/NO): NO